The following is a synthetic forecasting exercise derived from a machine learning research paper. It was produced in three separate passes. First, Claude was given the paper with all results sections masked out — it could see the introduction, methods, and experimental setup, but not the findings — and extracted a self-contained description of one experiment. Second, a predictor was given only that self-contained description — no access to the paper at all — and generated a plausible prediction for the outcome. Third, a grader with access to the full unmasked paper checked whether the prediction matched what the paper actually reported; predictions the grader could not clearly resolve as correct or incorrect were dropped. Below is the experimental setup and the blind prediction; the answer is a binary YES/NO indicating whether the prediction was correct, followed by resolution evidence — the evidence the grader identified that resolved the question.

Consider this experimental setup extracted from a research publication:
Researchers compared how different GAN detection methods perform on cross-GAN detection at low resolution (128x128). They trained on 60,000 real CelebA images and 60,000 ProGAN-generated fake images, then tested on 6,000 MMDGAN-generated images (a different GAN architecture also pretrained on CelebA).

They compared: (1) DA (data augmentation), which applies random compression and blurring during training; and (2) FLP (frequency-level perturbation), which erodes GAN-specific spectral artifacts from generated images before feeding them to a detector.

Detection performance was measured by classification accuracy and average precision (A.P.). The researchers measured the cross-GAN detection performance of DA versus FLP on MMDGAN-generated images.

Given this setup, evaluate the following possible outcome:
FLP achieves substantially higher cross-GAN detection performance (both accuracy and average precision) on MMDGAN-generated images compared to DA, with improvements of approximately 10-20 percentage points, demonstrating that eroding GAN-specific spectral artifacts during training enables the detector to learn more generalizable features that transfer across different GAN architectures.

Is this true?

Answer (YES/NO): YES